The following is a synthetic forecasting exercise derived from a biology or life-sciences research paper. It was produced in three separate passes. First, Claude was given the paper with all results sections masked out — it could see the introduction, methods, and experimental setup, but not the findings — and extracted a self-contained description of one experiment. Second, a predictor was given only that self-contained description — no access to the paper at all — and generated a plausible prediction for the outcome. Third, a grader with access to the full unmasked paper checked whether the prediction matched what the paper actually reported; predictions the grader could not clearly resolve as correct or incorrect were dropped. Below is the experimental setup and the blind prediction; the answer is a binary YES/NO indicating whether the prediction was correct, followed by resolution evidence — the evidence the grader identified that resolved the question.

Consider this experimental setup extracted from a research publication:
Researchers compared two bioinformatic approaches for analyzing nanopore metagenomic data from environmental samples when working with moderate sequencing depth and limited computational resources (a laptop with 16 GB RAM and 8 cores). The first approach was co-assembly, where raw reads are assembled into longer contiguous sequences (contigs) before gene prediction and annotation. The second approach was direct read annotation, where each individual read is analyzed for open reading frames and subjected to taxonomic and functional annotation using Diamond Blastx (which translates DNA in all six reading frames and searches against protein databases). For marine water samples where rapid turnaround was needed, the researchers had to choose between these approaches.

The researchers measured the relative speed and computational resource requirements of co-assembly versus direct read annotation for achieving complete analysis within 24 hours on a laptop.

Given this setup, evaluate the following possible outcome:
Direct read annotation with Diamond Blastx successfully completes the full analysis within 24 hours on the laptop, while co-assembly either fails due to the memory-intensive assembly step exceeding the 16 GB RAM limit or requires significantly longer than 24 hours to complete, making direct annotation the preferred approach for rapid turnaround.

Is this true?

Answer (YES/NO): NO